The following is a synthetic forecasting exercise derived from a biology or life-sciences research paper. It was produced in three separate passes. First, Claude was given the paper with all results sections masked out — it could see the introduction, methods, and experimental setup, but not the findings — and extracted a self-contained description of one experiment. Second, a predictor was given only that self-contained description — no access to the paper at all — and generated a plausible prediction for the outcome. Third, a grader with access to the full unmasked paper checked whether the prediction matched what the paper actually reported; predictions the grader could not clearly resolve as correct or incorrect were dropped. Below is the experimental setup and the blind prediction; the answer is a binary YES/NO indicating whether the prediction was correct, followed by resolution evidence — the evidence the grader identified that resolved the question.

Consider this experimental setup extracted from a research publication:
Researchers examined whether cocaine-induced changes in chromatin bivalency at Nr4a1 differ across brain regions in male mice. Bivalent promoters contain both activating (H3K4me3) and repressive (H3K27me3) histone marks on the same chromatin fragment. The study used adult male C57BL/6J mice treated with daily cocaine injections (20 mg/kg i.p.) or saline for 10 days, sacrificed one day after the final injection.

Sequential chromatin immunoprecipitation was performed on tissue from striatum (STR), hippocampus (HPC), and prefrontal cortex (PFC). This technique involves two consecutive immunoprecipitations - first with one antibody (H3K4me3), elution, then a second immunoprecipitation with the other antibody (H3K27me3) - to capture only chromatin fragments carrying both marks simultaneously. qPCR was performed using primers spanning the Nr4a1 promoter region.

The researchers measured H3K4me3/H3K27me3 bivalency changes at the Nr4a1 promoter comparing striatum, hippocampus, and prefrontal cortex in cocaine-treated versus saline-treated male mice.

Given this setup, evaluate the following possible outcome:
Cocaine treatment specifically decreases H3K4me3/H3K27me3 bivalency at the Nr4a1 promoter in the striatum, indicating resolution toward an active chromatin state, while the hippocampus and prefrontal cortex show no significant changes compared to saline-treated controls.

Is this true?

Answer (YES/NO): NO